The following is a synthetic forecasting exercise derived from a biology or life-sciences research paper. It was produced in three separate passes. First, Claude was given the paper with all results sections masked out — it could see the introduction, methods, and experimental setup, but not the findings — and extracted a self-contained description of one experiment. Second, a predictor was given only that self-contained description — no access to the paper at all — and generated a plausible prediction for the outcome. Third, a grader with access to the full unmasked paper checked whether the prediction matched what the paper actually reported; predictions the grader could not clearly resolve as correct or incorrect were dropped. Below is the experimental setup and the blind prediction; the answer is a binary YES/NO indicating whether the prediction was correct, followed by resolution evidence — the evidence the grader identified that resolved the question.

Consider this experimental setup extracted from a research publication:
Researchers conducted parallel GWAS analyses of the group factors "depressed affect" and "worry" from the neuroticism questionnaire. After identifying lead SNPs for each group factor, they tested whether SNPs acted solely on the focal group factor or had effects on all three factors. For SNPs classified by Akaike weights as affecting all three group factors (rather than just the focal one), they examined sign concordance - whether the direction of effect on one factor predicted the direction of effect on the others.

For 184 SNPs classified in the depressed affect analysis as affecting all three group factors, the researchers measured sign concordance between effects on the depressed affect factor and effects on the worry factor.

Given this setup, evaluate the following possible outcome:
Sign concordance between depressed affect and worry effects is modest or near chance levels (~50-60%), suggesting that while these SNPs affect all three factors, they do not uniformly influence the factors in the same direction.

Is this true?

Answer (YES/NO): NO